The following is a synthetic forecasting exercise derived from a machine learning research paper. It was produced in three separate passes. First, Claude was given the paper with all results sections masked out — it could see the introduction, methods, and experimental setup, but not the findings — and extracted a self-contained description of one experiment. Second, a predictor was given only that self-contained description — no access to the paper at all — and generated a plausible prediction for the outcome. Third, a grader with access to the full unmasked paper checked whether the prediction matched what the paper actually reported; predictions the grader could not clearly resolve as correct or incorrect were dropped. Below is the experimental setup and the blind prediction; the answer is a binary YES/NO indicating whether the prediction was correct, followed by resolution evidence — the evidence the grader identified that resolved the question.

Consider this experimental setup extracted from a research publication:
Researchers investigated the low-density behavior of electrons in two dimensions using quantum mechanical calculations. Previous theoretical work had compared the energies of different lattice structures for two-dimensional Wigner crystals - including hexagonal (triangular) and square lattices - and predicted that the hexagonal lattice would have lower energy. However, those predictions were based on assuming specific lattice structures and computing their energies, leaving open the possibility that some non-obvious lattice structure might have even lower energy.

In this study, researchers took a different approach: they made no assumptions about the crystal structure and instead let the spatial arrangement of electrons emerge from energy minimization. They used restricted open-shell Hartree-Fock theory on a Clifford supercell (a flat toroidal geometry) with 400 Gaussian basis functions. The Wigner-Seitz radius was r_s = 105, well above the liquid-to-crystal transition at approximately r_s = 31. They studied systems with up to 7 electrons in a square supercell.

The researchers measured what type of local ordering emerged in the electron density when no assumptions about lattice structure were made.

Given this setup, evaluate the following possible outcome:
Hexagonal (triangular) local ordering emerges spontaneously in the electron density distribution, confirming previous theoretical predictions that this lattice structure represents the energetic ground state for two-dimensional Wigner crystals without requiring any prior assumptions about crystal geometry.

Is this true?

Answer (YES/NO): NO